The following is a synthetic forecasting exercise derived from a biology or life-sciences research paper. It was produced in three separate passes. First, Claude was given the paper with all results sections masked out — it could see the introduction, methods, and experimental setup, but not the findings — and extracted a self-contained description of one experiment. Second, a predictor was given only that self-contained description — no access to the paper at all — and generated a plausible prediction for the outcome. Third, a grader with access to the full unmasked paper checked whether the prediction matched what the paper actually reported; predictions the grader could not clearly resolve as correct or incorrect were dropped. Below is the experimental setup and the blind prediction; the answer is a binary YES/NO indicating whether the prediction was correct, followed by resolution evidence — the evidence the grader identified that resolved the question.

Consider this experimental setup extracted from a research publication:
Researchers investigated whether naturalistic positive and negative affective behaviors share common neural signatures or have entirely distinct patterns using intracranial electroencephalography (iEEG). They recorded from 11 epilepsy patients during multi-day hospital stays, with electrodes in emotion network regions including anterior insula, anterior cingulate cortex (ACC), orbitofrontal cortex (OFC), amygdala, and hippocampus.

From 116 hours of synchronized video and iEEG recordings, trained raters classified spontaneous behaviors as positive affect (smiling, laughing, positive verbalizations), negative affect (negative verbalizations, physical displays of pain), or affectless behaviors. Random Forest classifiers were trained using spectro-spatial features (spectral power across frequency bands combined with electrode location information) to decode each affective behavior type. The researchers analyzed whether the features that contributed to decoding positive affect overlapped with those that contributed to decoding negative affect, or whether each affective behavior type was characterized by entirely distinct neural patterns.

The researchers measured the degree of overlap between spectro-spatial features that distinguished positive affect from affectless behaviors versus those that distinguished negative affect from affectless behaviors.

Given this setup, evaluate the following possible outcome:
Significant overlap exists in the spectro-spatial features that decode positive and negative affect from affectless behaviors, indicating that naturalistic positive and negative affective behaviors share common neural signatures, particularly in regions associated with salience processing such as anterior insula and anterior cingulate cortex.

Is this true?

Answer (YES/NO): YES